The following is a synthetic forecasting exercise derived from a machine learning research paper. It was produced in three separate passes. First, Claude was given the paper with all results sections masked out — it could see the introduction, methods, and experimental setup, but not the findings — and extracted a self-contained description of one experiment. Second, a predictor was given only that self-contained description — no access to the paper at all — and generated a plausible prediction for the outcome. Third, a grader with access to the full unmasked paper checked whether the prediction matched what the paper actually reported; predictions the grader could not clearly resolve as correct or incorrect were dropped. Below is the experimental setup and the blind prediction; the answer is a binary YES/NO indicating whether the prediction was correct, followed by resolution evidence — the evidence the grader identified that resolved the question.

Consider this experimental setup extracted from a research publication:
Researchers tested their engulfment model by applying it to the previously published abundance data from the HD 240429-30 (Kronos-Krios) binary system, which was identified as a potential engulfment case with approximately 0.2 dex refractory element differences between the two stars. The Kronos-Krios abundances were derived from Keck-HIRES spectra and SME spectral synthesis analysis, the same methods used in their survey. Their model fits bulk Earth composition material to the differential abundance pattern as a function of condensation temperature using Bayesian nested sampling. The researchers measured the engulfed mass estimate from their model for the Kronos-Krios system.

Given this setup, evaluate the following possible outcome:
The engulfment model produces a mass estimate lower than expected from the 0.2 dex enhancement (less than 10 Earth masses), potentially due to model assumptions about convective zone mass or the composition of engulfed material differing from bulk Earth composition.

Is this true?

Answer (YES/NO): NO